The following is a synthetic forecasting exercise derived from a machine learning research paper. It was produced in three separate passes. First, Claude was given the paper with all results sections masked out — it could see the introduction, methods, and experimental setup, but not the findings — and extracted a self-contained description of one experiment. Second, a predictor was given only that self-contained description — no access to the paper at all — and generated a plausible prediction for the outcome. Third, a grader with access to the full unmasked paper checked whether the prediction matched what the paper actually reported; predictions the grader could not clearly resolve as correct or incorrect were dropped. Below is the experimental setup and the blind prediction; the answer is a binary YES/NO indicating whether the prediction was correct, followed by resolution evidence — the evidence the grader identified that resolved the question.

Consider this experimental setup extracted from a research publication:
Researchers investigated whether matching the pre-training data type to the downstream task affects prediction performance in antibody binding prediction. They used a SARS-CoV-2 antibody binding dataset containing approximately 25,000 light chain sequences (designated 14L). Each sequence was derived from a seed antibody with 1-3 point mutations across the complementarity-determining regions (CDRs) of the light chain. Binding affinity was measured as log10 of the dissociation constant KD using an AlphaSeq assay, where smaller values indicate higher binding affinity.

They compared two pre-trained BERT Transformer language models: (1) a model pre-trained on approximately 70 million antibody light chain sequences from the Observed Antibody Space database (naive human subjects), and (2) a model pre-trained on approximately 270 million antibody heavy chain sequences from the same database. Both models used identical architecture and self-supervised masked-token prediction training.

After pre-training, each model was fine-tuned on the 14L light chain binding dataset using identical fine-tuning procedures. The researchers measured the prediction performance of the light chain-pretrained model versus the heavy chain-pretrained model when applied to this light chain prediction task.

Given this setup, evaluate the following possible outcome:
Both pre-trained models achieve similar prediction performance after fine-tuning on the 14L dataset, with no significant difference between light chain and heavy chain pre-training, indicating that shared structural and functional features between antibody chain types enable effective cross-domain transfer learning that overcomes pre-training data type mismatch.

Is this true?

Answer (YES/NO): YES